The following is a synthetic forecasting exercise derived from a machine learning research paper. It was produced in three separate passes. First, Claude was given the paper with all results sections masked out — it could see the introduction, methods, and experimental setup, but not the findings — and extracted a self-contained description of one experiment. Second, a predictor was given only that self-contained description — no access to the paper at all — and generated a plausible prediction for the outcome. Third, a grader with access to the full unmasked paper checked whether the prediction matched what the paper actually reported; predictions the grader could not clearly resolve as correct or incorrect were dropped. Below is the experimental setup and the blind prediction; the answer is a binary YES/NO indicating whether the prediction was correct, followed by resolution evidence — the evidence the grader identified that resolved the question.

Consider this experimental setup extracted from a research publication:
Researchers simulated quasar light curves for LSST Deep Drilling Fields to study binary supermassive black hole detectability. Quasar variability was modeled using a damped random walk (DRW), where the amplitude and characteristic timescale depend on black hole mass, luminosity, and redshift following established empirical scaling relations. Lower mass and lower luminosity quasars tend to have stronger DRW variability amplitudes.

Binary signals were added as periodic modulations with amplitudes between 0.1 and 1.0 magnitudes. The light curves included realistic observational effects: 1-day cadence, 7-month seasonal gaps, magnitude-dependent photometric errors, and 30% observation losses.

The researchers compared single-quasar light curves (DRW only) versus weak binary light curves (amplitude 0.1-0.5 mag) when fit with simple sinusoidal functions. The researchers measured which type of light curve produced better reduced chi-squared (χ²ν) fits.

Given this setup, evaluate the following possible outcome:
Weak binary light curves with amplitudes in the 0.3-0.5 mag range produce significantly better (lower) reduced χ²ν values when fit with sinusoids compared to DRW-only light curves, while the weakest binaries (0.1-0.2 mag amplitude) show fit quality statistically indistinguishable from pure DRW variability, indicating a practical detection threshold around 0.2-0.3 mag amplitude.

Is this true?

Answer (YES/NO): NO